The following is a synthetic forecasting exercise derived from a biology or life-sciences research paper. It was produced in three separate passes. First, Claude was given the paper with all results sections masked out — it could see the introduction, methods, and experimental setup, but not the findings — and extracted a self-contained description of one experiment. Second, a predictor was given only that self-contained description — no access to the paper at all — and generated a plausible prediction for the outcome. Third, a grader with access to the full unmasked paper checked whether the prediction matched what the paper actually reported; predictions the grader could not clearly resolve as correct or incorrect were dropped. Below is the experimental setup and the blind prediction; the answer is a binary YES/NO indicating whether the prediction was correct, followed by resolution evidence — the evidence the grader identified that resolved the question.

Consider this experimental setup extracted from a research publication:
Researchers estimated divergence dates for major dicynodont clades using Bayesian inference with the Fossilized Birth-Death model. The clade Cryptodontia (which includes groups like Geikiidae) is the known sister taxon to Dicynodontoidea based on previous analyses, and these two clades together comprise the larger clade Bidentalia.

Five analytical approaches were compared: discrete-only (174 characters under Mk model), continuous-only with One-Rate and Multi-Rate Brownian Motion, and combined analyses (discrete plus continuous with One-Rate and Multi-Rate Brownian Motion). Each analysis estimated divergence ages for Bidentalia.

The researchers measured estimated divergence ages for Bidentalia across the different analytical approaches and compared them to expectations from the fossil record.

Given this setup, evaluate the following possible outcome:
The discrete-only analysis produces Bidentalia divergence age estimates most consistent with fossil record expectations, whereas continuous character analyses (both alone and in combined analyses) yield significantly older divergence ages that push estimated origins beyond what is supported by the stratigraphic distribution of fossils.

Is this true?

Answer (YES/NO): YES